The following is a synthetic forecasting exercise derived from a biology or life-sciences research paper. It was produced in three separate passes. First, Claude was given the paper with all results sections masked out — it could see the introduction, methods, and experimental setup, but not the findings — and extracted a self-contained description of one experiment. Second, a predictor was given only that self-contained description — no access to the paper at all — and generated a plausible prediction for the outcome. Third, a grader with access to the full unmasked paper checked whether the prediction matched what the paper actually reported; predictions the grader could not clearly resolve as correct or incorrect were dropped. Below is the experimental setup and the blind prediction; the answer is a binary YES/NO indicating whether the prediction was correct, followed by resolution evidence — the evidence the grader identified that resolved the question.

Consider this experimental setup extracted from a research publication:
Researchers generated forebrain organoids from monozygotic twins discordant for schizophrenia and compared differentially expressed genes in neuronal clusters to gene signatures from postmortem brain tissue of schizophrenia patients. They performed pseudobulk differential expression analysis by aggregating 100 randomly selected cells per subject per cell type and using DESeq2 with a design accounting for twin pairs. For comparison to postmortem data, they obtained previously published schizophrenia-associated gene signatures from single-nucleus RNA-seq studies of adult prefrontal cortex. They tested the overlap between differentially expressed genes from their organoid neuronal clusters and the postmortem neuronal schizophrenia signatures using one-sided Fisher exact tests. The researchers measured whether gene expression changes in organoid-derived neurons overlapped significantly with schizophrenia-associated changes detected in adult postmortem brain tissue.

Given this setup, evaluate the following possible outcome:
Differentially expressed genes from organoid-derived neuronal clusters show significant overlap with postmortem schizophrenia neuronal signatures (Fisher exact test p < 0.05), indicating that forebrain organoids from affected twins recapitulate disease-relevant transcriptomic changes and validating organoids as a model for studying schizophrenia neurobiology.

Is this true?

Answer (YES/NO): NO